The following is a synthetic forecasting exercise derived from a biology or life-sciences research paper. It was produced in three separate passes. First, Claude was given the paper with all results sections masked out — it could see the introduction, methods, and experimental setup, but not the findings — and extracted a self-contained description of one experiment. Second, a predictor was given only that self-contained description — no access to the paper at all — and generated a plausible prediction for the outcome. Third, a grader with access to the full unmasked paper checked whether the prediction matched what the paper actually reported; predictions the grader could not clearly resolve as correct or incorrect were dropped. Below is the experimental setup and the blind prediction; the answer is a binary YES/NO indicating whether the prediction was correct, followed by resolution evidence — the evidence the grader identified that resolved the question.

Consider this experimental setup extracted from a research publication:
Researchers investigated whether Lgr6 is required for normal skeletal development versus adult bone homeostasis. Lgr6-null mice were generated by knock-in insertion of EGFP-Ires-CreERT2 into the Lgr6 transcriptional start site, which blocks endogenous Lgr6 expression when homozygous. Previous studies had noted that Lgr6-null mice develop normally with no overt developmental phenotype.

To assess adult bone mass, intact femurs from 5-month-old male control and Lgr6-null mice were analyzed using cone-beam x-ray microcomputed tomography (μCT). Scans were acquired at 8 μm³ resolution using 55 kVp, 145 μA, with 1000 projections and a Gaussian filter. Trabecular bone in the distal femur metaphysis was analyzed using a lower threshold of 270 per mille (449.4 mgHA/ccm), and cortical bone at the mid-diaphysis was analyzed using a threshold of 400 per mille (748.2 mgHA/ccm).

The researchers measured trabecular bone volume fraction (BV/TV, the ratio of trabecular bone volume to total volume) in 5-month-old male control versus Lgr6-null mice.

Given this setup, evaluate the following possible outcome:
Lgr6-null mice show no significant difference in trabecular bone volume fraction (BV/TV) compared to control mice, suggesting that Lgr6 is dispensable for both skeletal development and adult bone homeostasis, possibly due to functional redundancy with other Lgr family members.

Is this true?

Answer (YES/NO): NO